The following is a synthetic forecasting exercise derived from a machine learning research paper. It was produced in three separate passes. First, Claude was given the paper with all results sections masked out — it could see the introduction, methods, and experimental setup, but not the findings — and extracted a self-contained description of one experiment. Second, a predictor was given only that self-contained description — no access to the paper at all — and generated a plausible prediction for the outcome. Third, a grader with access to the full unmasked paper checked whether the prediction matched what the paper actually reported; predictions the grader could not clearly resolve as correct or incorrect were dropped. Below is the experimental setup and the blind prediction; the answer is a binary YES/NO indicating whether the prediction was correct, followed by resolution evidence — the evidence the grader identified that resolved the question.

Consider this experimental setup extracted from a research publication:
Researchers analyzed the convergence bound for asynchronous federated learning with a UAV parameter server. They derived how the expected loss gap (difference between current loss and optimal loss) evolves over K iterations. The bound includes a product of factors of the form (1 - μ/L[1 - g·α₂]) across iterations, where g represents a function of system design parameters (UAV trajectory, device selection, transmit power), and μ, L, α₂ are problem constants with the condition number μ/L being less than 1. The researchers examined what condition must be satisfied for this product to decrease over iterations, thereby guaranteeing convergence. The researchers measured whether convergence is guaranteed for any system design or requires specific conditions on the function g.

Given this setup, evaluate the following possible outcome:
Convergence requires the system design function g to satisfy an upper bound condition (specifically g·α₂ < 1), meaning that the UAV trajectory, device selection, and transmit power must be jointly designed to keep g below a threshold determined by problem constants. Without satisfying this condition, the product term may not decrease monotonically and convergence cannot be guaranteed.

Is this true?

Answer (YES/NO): YES